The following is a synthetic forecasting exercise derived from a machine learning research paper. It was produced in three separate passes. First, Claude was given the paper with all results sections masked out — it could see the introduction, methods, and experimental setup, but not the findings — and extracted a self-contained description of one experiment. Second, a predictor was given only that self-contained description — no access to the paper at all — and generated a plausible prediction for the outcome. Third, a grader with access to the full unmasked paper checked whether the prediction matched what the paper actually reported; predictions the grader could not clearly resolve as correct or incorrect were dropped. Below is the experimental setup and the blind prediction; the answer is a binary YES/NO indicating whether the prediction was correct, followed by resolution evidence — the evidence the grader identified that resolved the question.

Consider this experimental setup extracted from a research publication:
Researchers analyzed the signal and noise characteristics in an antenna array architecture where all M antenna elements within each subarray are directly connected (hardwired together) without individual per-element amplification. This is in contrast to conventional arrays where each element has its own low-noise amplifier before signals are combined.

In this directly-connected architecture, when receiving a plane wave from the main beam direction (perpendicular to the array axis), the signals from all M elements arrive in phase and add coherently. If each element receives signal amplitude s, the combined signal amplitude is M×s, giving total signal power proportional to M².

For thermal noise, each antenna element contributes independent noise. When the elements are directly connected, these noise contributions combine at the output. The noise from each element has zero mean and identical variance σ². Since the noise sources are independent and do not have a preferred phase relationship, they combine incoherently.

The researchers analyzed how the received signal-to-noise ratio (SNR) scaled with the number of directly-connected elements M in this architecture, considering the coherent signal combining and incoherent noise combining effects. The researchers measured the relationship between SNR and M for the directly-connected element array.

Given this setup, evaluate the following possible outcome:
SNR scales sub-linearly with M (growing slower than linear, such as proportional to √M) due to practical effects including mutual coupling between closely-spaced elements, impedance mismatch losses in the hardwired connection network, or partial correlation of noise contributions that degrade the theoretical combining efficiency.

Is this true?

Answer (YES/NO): NO